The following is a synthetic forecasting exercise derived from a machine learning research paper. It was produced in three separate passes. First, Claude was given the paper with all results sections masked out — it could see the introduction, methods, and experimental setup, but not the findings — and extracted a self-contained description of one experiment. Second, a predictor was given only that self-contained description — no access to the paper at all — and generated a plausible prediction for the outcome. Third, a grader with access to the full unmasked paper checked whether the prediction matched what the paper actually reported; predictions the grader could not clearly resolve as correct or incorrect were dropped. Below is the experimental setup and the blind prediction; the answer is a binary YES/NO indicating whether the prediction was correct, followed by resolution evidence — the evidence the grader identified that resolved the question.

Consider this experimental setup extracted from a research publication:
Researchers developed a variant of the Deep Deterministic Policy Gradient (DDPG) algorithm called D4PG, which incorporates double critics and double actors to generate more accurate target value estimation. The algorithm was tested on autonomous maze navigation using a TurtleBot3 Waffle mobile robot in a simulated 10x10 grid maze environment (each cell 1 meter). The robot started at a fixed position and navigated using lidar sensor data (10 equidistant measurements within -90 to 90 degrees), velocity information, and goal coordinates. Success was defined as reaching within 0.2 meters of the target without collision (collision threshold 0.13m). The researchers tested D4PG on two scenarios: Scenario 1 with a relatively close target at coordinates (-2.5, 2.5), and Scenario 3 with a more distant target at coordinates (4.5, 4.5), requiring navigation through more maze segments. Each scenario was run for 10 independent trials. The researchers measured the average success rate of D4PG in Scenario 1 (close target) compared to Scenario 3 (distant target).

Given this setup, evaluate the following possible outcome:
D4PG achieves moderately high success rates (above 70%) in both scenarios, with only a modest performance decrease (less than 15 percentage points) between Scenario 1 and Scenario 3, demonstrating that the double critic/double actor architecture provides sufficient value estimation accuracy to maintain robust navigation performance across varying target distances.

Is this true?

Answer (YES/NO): NO